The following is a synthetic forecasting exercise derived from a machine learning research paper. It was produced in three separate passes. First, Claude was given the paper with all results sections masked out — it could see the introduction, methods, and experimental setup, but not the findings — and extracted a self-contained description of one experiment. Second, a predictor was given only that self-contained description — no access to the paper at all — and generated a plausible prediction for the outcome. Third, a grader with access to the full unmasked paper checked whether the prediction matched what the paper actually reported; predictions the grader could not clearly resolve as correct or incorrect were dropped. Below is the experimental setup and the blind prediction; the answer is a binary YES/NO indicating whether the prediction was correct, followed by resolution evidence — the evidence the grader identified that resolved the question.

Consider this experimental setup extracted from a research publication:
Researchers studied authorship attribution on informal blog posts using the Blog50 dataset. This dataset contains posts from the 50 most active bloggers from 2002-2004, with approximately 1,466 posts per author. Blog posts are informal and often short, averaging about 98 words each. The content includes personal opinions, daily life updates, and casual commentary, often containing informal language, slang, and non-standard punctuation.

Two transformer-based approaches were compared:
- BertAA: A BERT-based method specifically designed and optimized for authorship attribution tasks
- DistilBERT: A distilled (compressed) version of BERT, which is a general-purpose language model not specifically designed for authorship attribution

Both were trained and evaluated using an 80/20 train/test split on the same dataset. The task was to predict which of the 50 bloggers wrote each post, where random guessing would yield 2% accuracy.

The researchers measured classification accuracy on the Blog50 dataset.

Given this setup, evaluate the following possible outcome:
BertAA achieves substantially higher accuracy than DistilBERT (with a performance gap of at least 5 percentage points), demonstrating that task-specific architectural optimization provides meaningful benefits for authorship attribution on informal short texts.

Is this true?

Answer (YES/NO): NO